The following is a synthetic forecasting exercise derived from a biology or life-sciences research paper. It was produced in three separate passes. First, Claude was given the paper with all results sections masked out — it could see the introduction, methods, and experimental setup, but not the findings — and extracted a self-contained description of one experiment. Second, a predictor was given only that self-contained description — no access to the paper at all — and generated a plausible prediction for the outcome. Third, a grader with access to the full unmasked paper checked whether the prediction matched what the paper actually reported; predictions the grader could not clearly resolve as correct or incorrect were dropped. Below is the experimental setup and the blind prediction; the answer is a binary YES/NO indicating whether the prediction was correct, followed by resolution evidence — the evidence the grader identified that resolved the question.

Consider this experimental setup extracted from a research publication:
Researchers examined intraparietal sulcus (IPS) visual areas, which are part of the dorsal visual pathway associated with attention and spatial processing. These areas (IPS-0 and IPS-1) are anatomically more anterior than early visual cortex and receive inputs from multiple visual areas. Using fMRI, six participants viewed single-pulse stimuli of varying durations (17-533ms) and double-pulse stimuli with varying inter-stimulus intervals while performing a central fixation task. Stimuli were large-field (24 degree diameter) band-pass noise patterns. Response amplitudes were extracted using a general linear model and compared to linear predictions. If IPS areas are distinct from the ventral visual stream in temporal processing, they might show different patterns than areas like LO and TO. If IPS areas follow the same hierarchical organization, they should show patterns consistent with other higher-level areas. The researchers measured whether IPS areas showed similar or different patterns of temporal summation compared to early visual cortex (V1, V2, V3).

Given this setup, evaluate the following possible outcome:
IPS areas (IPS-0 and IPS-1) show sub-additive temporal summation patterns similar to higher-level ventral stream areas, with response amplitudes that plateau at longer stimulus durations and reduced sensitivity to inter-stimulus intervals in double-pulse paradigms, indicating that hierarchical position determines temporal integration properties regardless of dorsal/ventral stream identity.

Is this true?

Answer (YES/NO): YES